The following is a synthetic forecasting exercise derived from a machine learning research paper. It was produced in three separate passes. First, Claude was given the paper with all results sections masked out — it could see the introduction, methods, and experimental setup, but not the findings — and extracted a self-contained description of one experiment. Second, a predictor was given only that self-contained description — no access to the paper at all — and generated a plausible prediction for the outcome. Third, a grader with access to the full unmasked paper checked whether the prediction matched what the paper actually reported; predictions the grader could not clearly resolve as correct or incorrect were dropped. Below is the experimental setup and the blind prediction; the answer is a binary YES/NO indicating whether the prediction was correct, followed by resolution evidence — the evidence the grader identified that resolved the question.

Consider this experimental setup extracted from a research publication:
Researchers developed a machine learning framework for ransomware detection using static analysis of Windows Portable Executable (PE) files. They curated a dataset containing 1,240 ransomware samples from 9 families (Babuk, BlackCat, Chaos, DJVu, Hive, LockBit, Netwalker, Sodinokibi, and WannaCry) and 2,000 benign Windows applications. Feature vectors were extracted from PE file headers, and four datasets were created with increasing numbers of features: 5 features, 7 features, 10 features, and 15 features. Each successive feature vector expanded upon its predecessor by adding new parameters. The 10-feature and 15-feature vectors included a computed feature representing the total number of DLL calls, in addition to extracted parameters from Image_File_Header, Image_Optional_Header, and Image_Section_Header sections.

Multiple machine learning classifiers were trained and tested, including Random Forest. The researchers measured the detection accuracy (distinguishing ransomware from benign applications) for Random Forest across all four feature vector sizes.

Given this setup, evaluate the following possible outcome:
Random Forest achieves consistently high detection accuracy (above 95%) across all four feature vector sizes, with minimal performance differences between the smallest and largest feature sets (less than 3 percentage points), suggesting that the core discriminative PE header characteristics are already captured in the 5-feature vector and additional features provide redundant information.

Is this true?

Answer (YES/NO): NO